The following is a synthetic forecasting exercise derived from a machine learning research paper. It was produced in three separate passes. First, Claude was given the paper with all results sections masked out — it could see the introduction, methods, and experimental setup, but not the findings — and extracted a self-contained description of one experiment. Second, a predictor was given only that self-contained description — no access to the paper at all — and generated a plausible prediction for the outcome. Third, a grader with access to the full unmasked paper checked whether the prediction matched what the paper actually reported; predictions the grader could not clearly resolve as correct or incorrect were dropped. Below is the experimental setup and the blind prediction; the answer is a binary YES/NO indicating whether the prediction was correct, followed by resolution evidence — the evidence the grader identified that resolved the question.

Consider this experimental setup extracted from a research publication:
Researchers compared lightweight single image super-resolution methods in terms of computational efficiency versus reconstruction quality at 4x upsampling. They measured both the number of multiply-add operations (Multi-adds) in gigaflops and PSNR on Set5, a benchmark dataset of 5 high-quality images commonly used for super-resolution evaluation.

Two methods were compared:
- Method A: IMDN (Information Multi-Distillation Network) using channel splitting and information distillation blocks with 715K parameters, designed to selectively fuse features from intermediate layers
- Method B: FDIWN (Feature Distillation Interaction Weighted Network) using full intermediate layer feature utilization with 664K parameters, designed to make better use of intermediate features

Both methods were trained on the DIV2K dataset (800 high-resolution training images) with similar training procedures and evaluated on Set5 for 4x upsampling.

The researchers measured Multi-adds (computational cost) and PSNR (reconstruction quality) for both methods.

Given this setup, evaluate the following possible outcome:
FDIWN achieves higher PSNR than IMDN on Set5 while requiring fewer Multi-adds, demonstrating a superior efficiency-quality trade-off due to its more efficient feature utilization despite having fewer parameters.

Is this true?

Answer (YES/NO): YES